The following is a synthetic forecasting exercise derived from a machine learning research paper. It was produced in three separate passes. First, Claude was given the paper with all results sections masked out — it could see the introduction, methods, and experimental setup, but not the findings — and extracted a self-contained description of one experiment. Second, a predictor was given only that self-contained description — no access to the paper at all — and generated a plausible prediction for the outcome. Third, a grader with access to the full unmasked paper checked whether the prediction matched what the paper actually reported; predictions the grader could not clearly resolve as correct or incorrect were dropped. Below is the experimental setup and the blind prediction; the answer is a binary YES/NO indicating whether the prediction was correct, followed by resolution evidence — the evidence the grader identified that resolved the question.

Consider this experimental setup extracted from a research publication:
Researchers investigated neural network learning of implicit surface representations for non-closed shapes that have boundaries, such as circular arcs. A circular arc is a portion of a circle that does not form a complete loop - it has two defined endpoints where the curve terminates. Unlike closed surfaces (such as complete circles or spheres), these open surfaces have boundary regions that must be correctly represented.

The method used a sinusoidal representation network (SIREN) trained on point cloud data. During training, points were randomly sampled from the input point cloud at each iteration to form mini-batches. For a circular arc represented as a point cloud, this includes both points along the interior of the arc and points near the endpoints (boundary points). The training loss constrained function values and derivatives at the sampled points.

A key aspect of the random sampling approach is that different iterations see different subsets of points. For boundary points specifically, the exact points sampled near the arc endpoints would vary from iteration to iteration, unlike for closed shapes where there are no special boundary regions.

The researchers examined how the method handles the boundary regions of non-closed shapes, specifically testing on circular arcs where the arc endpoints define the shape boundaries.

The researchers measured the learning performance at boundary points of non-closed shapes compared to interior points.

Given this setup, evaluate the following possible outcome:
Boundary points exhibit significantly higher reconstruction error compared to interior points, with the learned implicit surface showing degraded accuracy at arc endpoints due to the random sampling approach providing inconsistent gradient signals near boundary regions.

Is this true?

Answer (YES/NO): YES